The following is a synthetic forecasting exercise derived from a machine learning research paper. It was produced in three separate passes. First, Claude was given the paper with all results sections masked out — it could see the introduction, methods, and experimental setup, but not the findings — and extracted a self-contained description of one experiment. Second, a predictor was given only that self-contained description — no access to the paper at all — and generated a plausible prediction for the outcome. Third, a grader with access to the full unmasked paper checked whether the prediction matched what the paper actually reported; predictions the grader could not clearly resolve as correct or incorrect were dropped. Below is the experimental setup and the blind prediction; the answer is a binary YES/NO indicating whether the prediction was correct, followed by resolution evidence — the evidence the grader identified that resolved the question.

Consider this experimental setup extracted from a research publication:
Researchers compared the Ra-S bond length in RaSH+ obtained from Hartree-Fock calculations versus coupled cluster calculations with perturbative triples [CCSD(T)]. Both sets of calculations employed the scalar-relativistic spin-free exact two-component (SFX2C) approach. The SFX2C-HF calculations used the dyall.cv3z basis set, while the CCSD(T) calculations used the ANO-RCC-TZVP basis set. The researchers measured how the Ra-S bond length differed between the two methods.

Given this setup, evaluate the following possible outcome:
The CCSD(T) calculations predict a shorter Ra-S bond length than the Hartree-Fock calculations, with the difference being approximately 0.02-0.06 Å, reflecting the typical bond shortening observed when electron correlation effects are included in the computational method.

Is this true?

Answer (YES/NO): YES